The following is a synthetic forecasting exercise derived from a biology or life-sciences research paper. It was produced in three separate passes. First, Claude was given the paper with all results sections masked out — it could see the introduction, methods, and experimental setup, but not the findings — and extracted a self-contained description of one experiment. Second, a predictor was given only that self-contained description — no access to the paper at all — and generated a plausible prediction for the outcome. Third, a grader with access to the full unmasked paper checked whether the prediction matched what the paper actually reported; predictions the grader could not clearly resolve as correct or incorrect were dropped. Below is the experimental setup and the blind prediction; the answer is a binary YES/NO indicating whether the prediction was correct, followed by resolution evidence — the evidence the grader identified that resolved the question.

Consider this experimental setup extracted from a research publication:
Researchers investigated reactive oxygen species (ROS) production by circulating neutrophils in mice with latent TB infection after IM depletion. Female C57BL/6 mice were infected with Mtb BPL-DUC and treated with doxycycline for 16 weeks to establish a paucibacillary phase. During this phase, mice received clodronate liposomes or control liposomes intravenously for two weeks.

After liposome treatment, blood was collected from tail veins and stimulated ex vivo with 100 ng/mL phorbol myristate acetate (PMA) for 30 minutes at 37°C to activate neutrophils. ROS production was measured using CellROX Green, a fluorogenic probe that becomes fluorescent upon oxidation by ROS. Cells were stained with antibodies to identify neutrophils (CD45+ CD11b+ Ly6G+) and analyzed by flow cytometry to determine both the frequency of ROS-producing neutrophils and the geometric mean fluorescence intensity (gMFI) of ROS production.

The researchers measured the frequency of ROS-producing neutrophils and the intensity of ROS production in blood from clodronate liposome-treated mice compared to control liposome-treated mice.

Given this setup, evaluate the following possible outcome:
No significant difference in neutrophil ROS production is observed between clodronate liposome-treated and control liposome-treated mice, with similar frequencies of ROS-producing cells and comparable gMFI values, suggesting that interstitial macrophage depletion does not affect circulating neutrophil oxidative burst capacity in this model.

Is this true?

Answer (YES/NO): YES